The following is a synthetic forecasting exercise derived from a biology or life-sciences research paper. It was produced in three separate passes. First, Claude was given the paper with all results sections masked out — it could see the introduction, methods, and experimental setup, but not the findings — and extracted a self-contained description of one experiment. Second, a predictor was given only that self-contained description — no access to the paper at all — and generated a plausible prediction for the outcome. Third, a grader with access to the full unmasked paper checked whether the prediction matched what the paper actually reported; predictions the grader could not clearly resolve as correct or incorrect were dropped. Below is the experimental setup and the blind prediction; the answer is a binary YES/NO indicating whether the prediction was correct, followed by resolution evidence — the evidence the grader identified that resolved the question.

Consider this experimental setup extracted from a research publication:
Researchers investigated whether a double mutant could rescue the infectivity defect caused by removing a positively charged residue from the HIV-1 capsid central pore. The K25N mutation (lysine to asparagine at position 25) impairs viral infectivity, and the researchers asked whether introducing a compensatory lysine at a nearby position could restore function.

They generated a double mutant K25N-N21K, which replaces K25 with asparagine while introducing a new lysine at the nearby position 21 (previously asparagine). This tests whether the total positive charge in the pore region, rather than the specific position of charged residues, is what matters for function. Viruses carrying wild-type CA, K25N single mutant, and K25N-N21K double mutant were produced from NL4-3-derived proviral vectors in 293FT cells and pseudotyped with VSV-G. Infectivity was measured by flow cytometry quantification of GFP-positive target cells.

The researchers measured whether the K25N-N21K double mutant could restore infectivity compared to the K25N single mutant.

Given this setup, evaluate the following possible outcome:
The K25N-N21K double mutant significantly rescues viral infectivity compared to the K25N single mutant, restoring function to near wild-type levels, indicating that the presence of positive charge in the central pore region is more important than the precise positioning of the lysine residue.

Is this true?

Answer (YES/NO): NO